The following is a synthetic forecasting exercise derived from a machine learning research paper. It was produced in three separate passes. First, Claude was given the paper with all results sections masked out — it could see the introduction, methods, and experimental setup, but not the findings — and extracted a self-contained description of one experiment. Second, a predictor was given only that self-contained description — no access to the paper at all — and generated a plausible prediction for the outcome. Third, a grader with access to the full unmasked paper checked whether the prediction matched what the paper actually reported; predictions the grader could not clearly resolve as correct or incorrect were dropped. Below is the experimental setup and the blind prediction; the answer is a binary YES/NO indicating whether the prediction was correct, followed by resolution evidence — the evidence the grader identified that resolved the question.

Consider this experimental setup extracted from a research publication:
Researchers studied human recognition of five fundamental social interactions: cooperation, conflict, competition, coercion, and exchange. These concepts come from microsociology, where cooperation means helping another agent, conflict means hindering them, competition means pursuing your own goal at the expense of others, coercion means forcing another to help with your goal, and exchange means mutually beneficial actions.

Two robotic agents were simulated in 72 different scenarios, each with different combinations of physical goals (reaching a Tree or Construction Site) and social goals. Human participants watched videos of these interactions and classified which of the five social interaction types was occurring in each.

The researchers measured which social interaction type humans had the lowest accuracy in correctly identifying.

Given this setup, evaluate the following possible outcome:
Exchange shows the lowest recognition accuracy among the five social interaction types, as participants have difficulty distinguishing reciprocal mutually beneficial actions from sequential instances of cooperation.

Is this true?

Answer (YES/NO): NO